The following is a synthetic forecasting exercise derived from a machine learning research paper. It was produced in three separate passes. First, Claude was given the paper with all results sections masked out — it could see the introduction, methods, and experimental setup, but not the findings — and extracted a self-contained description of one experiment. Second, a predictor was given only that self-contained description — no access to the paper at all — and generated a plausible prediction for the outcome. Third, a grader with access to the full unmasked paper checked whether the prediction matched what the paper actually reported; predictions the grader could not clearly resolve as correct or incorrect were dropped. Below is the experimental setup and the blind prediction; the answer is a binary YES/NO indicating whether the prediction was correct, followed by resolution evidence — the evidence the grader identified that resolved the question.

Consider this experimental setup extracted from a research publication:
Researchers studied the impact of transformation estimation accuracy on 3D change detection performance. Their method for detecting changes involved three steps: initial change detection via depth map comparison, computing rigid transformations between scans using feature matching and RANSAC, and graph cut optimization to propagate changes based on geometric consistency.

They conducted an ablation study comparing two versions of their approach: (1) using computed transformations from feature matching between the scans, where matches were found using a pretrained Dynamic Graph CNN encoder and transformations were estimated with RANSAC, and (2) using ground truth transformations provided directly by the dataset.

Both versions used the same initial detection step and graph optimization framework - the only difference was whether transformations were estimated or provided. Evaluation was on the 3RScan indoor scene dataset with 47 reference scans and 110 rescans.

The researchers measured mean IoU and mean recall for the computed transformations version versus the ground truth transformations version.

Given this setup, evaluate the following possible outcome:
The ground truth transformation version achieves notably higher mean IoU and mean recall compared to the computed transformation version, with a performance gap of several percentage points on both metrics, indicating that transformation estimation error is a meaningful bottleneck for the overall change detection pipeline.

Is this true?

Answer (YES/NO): YES